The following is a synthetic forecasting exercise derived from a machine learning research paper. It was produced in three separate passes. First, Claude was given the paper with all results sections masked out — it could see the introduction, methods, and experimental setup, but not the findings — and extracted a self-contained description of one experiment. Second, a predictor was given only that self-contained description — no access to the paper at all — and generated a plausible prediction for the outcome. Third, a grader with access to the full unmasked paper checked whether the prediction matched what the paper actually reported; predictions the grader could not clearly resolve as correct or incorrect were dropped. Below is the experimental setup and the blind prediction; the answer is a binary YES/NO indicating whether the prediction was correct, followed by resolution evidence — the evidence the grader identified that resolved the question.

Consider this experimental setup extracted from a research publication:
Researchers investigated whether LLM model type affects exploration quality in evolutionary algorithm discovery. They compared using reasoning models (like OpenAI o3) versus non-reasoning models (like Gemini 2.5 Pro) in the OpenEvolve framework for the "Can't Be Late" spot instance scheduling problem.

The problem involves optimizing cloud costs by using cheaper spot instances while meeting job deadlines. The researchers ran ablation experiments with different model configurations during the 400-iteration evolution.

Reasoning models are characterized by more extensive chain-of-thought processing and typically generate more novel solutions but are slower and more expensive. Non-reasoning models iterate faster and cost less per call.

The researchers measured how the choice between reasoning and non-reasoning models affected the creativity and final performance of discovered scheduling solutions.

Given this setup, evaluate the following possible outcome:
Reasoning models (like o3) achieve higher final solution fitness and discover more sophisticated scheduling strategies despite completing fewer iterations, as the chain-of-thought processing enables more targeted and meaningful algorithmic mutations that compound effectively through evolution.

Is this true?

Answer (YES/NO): YES